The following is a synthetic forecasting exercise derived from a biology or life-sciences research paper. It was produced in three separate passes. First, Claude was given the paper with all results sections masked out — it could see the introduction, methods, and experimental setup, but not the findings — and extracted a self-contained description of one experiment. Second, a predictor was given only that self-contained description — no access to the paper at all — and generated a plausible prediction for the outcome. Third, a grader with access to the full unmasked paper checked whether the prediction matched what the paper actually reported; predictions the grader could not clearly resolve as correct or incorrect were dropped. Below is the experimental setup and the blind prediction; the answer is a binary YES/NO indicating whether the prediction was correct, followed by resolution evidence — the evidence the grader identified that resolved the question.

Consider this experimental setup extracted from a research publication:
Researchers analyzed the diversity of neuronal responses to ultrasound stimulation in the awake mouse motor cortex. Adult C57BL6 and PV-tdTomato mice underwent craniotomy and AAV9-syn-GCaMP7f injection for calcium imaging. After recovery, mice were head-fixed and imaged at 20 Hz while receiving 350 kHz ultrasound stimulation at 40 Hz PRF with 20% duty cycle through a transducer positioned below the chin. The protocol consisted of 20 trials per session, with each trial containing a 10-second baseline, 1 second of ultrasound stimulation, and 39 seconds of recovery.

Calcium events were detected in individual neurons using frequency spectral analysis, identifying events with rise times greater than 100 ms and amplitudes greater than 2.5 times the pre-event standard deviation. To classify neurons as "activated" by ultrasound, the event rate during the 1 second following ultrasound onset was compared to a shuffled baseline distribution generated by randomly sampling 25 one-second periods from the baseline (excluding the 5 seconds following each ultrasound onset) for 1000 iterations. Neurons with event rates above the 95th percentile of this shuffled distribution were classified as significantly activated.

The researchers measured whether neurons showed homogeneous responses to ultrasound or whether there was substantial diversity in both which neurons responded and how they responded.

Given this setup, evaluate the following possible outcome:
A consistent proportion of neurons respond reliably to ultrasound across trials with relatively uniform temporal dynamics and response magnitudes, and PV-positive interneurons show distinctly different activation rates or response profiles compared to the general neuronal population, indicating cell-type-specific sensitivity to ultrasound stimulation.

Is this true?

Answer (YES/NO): NO